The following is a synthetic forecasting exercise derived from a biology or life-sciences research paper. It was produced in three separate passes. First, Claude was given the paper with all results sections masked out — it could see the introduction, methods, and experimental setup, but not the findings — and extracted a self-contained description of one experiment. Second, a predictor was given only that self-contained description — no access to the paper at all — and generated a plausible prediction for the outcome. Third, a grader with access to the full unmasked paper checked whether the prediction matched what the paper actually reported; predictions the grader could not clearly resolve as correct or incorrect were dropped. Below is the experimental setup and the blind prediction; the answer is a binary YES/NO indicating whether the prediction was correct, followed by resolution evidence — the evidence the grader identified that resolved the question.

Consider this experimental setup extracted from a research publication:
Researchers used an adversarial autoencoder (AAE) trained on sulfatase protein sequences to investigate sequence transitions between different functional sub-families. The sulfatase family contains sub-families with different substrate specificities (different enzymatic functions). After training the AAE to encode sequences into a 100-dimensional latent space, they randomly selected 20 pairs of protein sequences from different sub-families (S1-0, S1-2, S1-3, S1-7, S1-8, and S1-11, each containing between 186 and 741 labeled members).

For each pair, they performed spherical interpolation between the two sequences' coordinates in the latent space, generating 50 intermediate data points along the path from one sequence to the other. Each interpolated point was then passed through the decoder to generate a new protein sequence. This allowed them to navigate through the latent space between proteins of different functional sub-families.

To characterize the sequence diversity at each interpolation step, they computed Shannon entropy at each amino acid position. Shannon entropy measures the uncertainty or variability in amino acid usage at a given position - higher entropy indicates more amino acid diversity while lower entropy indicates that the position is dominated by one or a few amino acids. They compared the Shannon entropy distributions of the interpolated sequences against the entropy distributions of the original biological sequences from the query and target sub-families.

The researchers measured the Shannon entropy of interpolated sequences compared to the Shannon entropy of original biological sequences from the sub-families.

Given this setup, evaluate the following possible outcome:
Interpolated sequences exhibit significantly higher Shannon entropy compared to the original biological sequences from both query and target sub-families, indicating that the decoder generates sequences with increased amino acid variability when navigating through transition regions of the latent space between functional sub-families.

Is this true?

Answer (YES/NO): NO